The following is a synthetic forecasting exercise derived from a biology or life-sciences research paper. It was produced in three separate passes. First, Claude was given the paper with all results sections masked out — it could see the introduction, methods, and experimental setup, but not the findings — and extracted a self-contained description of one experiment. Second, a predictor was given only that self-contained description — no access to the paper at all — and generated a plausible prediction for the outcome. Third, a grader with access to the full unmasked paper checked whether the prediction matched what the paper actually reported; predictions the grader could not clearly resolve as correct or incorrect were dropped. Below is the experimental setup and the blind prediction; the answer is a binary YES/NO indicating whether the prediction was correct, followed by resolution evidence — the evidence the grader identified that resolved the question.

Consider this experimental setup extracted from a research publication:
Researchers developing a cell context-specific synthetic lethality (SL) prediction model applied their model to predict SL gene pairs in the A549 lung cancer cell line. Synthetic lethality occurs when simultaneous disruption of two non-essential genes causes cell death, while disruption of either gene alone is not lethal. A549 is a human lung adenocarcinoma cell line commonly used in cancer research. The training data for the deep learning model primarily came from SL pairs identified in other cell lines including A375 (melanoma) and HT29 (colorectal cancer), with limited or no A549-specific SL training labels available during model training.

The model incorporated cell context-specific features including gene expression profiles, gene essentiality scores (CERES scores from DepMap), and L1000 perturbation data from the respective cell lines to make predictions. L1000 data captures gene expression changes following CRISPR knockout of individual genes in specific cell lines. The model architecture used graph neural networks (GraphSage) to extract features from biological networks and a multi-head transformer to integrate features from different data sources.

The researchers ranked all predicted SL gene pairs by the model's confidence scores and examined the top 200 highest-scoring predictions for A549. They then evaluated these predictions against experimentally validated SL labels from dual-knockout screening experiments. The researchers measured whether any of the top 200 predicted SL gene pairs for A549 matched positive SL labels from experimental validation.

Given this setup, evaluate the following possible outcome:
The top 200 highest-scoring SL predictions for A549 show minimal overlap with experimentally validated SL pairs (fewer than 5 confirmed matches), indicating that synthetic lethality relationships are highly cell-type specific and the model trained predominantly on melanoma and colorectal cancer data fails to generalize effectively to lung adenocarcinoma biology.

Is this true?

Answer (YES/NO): YES